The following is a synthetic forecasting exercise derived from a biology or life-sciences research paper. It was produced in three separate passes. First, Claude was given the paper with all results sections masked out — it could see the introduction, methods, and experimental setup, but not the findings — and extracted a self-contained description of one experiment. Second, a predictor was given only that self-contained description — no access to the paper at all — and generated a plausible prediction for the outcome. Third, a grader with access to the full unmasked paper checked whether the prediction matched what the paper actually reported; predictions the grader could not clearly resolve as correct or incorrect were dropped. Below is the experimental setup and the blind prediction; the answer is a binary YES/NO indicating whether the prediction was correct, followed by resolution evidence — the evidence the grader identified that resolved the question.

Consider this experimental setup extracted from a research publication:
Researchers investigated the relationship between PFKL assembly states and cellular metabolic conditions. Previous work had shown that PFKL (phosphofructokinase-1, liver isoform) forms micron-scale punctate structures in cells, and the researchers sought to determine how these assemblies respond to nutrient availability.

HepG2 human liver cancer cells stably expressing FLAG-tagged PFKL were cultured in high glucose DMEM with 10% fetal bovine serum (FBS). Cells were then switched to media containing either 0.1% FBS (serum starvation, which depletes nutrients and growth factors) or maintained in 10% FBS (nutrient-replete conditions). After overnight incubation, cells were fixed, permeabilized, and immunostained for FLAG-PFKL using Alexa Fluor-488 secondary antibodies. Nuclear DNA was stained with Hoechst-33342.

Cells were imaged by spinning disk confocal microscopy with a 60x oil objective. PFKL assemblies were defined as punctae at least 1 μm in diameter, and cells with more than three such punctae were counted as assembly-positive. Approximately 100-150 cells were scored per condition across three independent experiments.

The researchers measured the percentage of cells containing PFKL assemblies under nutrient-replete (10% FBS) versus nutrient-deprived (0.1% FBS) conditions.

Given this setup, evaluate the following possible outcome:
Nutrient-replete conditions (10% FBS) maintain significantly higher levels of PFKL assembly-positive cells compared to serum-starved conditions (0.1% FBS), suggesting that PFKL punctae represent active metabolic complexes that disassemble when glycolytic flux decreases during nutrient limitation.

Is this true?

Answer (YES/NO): NO